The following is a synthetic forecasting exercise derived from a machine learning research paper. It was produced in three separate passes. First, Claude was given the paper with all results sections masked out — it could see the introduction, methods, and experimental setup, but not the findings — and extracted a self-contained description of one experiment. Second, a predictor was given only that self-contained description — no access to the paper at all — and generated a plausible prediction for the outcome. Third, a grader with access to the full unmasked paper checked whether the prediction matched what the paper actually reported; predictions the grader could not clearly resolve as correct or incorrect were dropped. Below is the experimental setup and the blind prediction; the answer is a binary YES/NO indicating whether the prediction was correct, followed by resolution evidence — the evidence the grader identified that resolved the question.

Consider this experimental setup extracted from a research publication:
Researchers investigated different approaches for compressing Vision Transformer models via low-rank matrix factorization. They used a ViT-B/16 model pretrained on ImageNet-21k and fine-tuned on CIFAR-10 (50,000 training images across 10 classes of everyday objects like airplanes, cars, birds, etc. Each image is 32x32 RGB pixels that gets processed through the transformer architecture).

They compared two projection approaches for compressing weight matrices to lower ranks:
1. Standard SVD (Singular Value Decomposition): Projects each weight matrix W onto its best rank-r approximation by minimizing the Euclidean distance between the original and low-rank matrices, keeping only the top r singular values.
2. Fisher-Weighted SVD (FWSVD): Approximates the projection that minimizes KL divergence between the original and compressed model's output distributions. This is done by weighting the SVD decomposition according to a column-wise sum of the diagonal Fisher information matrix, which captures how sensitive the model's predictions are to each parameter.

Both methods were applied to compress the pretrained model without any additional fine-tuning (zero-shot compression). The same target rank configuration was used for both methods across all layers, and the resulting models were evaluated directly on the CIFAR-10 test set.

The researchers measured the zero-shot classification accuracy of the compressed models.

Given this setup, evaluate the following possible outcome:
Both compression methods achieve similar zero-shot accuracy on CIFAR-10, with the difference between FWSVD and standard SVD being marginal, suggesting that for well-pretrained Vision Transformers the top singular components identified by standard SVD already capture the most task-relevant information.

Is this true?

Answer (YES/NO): NO